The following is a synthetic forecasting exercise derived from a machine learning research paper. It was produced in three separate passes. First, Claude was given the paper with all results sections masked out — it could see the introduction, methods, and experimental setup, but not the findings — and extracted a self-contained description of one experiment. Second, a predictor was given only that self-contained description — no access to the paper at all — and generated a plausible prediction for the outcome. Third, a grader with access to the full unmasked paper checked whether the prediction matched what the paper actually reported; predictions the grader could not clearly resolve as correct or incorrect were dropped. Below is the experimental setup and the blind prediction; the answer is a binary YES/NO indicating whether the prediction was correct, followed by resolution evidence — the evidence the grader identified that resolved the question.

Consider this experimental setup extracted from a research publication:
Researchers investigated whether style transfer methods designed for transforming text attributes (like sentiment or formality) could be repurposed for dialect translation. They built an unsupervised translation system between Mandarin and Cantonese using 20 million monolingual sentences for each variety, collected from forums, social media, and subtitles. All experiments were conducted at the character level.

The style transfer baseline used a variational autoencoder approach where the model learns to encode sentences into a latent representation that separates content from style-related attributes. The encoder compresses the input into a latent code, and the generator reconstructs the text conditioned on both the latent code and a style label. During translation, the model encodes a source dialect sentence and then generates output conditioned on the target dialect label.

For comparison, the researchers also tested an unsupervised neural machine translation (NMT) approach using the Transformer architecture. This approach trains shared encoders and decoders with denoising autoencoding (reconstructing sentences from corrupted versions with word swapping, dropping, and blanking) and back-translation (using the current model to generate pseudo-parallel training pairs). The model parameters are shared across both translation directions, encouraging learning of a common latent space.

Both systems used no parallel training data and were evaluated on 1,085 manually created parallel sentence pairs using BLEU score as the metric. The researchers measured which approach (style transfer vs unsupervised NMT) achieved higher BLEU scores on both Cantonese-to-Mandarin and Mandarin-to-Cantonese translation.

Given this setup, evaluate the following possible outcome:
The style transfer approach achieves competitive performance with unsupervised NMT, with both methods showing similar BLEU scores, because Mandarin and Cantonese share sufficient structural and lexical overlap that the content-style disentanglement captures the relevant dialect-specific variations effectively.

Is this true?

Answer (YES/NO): NO